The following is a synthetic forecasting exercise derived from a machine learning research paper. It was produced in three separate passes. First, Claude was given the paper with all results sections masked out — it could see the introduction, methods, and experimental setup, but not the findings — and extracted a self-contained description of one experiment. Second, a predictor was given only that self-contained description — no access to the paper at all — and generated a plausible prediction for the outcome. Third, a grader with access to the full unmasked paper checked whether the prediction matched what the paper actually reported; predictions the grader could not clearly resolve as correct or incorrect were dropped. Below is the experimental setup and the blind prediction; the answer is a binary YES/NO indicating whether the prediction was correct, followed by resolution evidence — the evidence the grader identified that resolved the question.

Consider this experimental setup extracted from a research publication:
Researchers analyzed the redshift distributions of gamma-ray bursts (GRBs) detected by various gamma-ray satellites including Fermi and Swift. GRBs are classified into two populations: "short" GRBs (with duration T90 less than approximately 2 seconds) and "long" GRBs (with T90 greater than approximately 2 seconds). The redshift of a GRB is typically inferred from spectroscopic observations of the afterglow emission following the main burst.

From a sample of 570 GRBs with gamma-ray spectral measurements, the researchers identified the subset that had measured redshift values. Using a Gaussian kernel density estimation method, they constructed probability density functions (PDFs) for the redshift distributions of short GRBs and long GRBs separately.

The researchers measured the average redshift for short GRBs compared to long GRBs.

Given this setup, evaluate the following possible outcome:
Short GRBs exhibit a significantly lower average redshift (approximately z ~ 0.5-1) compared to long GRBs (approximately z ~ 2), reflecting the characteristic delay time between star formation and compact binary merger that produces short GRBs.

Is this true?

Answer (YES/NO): YES